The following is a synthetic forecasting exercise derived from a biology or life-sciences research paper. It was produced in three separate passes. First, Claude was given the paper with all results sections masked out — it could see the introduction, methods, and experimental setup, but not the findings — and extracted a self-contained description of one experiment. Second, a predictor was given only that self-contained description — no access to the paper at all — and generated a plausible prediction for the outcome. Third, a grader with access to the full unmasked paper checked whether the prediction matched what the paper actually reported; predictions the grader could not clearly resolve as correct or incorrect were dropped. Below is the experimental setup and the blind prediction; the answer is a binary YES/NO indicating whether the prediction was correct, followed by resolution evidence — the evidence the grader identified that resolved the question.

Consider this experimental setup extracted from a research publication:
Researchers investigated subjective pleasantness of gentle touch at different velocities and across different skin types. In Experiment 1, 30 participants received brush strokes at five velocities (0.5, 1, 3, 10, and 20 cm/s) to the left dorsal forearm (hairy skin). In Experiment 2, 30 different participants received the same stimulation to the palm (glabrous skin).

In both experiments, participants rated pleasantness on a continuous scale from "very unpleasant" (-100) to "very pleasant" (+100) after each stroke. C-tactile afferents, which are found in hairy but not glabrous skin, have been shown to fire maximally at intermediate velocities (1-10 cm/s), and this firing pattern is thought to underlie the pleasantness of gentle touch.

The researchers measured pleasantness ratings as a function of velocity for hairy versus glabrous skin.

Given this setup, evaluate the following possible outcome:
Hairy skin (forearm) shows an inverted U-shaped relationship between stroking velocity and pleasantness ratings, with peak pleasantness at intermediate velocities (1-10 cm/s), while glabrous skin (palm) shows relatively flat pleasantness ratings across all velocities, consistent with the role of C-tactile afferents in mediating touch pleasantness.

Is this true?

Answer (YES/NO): NO